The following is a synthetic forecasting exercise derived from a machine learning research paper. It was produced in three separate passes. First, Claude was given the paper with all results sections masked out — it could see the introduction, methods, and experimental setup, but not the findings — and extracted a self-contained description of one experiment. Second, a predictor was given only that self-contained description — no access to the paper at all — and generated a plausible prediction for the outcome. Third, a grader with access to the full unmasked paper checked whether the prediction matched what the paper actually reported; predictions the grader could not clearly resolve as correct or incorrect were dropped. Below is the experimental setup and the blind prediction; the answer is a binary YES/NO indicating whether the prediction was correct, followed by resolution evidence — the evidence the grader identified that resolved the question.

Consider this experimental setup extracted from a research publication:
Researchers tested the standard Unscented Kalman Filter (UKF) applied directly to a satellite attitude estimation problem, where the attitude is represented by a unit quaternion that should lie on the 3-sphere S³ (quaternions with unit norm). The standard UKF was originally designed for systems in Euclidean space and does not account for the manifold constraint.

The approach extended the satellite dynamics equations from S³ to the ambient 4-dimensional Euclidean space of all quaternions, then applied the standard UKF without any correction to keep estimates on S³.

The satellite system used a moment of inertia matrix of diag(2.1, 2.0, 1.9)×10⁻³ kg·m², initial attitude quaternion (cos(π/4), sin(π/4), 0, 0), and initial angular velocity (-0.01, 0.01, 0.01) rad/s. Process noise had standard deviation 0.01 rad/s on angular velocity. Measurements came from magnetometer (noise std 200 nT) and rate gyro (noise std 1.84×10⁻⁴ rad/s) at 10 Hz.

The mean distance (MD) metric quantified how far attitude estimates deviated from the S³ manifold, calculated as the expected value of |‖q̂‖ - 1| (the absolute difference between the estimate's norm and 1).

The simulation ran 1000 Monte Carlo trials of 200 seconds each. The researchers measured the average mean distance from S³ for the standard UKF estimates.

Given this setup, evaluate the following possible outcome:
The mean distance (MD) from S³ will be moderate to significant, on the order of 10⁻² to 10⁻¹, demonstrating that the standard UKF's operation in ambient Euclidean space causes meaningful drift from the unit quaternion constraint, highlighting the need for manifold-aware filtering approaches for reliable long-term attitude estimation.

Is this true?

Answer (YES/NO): NO